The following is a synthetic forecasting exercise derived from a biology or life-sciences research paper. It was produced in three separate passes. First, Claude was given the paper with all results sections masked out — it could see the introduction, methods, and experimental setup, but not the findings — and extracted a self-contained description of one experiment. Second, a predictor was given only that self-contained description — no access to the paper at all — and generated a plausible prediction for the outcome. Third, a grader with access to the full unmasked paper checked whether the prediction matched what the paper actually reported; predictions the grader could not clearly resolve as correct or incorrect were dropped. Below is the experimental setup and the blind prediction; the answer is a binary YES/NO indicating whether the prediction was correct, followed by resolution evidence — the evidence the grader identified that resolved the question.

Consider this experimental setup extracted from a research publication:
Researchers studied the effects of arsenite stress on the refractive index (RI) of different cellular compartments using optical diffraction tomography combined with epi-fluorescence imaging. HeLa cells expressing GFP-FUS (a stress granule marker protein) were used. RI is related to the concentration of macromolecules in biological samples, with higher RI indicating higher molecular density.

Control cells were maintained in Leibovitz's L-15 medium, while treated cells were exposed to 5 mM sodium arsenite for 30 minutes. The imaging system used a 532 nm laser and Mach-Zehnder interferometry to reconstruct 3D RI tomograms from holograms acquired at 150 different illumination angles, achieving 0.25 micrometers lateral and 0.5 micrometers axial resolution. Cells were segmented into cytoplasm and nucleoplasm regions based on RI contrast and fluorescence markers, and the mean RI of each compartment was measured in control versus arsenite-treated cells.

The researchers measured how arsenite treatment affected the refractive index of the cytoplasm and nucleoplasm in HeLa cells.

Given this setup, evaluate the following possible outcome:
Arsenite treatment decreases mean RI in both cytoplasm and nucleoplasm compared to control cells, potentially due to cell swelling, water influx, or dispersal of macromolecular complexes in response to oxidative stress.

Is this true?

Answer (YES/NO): YES